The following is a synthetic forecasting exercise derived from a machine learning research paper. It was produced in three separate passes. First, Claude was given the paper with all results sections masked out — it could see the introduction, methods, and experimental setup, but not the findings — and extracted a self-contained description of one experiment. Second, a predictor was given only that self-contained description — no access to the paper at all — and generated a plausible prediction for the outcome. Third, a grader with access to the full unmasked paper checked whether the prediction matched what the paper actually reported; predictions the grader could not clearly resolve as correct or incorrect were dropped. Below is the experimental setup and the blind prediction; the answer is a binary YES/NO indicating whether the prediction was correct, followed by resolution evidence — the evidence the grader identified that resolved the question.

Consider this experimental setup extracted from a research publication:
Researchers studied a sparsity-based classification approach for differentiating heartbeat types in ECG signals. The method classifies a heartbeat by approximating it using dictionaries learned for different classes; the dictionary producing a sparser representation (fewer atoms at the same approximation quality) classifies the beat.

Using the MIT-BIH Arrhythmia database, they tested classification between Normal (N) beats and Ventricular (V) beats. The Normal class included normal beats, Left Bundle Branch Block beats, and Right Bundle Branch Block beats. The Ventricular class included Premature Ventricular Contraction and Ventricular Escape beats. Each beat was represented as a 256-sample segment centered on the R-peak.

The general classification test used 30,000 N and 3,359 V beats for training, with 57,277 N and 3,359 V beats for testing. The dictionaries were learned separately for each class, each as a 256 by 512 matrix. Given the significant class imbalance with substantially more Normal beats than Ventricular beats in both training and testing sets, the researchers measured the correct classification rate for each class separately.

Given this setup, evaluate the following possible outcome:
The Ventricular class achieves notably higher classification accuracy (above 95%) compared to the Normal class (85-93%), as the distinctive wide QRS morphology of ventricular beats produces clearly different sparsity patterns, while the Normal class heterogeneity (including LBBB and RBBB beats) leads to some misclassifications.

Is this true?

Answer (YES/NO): NO